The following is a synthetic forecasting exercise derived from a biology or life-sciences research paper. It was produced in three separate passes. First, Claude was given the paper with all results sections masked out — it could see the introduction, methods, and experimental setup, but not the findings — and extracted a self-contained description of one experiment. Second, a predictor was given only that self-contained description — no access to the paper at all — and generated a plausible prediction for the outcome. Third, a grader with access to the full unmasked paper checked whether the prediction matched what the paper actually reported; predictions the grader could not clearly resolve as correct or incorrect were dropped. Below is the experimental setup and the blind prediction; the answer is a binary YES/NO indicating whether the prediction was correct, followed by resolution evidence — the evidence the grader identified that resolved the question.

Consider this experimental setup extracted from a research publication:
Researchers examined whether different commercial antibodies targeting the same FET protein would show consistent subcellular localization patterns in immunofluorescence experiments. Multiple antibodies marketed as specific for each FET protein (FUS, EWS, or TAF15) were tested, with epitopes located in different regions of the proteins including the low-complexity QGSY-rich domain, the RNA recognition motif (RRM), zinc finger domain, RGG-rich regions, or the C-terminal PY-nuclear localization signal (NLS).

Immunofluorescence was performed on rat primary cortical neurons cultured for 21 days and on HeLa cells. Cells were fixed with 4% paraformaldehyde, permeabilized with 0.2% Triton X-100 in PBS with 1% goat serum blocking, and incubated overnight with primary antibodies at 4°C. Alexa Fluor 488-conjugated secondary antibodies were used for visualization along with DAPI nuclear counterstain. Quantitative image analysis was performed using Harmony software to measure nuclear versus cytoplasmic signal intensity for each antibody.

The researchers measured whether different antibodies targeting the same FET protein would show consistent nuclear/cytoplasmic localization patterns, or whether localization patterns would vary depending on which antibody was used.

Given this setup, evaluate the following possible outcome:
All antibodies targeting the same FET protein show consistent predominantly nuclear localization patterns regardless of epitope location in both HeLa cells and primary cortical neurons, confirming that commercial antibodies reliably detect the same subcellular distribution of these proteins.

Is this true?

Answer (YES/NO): NO